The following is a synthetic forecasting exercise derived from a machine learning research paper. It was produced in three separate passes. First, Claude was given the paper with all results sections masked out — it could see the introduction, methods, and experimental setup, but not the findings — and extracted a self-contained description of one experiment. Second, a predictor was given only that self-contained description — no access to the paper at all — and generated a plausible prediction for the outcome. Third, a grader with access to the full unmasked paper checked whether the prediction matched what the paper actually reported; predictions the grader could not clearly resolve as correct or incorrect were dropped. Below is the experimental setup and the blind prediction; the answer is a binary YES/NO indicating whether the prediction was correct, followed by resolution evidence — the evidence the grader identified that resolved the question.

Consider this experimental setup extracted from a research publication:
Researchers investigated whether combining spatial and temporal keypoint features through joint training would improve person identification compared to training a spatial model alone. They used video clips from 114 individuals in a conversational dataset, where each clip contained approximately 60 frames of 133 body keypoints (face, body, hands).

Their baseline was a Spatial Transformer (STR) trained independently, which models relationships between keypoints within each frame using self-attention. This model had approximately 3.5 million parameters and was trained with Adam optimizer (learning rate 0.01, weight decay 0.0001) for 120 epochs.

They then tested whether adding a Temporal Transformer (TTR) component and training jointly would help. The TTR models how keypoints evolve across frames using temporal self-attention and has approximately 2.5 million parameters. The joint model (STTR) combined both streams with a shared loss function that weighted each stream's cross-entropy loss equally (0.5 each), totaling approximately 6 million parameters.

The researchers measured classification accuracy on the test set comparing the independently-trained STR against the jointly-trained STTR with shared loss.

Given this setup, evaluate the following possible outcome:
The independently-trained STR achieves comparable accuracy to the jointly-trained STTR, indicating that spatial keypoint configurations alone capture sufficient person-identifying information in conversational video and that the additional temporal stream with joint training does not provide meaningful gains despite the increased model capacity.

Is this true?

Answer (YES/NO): NO